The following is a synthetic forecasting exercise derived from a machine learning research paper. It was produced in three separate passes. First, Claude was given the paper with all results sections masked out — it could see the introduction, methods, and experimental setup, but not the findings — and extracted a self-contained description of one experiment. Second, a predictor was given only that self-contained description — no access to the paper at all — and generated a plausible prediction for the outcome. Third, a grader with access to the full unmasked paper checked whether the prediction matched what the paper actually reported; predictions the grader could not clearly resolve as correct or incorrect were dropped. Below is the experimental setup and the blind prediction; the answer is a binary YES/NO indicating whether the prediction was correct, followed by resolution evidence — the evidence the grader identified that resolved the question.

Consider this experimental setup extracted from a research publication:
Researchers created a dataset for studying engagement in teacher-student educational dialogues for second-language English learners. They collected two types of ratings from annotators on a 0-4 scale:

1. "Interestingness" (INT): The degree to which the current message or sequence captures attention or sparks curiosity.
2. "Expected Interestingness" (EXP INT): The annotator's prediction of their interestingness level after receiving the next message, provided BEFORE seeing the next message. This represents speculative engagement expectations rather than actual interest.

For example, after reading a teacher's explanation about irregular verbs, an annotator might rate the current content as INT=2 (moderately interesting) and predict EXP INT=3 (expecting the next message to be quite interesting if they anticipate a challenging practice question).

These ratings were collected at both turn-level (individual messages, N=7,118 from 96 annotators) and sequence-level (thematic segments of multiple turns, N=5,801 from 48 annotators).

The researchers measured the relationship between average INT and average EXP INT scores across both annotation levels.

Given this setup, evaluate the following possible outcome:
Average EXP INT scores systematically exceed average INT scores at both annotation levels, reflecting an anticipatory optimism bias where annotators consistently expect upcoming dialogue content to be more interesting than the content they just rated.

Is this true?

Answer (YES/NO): NO